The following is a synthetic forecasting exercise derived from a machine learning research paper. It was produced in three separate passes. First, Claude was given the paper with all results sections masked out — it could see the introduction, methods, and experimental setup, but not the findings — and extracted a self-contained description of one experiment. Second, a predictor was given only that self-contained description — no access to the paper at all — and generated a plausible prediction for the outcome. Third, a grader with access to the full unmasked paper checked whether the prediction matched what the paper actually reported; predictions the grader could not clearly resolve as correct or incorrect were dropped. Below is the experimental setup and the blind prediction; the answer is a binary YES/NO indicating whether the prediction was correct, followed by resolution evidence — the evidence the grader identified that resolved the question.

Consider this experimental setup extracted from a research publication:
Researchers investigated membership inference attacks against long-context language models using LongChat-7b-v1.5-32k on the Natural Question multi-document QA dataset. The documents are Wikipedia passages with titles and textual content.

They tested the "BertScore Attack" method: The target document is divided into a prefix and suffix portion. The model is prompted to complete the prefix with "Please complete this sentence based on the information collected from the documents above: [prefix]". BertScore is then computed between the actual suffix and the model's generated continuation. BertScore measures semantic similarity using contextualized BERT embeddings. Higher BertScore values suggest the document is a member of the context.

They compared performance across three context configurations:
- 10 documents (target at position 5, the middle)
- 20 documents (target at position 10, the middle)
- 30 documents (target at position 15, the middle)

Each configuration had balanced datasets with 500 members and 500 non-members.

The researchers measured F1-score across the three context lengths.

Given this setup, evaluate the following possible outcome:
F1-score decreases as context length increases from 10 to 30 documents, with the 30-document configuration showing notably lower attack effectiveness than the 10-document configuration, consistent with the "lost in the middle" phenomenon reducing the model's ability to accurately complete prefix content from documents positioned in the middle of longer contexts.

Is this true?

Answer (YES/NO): NO